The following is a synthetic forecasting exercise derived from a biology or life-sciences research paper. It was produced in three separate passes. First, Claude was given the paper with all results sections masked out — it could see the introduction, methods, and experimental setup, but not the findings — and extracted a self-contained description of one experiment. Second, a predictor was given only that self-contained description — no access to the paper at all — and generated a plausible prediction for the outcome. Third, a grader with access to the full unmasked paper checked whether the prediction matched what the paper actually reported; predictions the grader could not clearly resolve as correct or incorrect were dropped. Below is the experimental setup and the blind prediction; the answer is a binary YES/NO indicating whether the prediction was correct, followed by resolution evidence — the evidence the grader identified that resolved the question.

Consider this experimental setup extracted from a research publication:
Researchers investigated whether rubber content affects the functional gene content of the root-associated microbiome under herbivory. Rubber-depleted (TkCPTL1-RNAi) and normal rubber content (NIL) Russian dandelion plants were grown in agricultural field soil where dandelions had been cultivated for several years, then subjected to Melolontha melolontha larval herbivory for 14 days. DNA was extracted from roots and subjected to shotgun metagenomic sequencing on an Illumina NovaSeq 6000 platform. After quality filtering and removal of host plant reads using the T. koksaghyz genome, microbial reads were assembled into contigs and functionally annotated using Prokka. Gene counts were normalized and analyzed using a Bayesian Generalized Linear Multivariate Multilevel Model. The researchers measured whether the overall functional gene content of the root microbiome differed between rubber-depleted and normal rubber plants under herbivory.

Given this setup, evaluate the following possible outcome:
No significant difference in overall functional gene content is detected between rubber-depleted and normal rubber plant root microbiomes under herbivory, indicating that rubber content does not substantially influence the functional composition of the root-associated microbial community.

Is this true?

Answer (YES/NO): NO